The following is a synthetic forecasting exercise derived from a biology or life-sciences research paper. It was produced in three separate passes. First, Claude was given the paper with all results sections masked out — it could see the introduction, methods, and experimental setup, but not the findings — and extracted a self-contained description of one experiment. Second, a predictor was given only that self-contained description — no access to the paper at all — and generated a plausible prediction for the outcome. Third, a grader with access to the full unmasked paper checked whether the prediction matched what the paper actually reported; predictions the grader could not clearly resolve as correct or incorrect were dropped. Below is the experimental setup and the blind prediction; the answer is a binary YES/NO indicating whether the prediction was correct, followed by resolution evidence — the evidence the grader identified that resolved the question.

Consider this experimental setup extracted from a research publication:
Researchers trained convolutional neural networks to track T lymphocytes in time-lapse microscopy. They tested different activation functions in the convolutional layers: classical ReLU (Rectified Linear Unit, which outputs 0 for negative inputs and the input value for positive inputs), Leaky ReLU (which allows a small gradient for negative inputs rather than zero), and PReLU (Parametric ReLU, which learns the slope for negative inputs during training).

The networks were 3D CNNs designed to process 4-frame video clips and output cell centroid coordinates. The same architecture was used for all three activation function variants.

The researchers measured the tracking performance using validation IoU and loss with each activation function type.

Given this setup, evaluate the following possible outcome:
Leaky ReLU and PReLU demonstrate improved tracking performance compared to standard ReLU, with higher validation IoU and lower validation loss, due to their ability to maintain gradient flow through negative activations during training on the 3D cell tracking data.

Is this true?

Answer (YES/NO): NO